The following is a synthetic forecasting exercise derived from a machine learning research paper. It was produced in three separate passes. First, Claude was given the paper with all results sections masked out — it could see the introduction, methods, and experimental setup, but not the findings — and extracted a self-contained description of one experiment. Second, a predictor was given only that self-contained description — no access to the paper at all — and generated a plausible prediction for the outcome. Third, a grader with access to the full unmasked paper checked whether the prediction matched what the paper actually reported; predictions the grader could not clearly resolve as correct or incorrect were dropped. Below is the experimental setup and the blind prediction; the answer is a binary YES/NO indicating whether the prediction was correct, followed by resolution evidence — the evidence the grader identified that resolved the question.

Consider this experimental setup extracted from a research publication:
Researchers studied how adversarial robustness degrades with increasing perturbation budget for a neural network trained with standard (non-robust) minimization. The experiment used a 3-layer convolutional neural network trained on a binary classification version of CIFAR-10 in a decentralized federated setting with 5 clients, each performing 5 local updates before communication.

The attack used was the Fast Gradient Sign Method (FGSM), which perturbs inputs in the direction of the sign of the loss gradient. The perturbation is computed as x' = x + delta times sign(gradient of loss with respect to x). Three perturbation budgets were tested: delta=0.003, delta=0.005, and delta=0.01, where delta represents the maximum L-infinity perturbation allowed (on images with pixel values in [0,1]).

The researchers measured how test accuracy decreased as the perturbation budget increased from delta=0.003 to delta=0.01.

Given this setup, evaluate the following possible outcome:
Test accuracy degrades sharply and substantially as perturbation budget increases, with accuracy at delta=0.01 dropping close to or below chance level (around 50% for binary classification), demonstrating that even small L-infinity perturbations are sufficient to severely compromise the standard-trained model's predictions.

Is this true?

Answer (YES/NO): YES